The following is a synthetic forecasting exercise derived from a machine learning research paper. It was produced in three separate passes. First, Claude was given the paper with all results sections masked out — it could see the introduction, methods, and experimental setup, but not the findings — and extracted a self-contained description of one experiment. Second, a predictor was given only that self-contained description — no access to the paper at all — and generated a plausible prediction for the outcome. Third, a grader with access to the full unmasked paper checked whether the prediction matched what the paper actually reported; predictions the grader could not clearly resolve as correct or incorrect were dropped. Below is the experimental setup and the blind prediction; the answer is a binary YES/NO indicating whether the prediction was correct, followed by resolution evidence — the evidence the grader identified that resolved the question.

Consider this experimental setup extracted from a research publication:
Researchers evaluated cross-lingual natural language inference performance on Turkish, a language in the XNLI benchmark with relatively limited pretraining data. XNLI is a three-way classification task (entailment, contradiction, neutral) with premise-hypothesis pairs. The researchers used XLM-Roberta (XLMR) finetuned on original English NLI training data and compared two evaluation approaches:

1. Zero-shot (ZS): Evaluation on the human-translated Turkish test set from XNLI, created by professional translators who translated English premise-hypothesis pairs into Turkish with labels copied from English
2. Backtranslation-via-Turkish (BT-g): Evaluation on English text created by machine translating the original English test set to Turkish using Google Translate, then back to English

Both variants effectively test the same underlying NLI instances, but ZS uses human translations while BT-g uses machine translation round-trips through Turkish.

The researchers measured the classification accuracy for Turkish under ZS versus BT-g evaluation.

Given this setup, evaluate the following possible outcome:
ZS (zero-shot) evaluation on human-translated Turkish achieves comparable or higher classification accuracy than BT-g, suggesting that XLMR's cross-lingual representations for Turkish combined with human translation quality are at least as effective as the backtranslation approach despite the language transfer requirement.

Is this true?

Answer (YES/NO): NO